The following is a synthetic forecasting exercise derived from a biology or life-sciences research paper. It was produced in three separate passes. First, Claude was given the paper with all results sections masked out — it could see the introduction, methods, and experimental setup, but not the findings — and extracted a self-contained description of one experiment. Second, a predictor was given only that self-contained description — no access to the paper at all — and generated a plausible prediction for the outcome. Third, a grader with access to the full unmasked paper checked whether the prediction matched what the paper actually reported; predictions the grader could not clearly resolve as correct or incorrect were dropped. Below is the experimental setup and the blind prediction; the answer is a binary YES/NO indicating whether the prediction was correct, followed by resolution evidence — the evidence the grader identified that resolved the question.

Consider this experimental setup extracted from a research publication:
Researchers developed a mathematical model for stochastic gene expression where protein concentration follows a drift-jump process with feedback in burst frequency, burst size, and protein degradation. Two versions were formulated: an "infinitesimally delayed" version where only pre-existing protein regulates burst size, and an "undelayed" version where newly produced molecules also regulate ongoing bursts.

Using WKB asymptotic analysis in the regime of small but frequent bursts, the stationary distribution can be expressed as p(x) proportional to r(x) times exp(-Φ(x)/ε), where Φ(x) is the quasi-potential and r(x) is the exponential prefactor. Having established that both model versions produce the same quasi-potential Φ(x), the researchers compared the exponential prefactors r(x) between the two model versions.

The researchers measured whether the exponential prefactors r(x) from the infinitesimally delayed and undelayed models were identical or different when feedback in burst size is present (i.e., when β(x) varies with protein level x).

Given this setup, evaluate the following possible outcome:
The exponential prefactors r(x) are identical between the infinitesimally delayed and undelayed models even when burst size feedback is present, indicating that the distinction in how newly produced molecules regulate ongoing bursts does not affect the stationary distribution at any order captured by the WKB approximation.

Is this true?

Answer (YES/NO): NO